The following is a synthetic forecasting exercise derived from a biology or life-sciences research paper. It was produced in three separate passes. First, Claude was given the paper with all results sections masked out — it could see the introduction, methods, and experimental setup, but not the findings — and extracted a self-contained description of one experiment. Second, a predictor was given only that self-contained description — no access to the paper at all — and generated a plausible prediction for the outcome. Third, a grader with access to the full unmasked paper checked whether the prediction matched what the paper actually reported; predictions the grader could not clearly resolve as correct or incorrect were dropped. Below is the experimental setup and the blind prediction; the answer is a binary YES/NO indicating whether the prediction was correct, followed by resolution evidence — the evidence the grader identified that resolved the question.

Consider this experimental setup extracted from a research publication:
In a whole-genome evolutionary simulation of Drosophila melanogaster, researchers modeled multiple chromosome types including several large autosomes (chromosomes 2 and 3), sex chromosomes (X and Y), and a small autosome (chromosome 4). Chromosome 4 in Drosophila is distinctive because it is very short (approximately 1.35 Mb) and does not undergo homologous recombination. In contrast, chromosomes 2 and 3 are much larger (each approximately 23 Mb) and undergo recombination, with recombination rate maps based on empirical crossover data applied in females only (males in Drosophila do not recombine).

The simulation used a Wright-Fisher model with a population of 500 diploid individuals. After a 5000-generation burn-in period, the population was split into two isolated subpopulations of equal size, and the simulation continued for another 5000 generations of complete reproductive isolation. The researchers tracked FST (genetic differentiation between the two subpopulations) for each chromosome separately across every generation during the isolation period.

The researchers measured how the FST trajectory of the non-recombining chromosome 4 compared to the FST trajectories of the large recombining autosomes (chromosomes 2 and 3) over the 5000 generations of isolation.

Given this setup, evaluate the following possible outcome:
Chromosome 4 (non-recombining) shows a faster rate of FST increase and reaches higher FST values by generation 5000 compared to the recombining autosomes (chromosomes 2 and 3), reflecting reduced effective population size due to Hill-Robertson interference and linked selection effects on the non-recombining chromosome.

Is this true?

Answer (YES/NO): NO